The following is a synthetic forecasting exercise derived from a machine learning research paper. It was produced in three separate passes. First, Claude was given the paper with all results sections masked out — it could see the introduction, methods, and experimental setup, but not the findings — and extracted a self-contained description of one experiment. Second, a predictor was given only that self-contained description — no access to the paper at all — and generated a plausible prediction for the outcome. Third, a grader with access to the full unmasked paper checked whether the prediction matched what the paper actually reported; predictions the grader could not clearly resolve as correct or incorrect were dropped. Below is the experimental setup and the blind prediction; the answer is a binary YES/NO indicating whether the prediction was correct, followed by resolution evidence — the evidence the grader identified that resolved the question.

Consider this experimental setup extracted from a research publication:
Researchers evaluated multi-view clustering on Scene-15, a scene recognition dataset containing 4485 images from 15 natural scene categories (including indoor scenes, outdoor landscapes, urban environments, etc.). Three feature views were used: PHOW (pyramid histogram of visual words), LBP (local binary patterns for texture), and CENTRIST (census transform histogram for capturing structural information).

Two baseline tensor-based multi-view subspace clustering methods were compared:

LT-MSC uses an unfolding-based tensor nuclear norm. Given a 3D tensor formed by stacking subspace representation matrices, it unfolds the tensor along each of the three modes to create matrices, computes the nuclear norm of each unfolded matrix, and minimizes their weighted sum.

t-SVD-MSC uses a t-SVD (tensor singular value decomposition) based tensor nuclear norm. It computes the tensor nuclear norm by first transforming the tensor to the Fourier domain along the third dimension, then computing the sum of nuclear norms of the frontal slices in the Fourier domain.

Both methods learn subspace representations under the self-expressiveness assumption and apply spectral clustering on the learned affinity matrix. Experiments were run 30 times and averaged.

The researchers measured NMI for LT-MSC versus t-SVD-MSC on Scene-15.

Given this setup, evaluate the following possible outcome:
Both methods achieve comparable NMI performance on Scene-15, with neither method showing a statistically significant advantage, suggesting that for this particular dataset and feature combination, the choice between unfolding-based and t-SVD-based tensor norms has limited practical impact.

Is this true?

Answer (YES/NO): NO